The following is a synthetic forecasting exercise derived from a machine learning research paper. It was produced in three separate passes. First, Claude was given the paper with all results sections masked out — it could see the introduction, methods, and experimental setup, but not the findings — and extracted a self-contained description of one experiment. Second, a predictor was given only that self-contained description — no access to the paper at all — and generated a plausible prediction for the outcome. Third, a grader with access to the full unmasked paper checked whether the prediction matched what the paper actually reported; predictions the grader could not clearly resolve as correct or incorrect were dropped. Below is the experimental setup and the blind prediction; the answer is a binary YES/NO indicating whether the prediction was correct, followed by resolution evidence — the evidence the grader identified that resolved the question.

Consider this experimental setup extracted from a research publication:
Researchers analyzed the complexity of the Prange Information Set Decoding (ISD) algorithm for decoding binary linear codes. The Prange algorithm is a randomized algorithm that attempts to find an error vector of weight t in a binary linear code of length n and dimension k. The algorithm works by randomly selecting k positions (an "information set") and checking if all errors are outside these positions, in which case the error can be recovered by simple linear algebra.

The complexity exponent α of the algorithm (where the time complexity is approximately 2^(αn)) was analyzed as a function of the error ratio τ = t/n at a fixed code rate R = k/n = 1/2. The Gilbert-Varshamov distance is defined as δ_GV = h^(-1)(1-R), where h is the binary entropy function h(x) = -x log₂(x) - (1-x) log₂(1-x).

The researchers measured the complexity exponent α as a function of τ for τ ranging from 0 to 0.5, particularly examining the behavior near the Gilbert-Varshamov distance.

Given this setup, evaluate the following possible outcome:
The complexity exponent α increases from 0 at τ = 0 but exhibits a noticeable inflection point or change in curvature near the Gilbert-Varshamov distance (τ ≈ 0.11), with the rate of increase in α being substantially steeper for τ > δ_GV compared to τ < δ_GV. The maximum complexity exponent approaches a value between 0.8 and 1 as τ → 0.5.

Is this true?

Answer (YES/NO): NO